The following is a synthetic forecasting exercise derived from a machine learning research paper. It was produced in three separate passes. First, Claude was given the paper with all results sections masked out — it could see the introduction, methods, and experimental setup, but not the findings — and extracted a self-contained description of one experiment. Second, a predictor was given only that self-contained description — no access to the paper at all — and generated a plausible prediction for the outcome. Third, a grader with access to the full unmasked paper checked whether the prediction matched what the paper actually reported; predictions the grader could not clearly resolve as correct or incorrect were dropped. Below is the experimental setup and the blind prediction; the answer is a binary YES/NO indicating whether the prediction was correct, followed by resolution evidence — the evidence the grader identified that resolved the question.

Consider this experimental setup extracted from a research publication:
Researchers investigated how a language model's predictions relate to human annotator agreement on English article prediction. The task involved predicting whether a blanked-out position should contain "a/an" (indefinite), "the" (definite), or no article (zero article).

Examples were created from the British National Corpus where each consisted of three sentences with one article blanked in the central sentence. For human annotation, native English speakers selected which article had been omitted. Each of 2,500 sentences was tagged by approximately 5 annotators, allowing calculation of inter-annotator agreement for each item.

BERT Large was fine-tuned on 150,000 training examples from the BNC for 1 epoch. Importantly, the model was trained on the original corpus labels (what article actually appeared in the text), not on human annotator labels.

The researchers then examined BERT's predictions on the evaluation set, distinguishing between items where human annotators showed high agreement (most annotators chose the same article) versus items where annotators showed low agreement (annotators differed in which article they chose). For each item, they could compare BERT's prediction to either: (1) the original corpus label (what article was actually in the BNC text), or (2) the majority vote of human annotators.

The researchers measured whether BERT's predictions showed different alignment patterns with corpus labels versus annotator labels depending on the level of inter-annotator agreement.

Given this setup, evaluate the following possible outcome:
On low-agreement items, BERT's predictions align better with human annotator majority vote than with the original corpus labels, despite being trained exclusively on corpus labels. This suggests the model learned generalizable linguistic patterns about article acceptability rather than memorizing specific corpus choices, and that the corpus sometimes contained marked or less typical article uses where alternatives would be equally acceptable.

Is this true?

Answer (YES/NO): NO